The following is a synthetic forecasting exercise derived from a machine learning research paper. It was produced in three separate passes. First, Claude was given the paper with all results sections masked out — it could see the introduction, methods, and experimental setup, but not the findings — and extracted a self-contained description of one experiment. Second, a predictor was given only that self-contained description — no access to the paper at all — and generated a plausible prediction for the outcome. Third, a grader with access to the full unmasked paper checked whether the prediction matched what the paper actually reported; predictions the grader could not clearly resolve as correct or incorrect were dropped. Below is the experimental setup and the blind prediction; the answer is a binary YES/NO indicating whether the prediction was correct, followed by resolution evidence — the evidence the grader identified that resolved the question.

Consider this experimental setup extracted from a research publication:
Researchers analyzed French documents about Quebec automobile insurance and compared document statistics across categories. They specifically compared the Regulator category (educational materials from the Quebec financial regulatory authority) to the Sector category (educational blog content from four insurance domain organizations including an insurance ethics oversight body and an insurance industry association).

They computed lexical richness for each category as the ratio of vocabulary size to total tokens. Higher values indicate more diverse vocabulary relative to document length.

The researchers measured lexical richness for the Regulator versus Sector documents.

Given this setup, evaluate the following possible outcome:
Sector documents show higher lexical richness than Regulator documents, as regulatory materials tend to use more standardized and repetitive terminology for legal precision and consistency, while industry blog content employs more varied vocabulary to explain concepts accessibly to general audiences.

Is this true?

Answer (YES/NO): NO